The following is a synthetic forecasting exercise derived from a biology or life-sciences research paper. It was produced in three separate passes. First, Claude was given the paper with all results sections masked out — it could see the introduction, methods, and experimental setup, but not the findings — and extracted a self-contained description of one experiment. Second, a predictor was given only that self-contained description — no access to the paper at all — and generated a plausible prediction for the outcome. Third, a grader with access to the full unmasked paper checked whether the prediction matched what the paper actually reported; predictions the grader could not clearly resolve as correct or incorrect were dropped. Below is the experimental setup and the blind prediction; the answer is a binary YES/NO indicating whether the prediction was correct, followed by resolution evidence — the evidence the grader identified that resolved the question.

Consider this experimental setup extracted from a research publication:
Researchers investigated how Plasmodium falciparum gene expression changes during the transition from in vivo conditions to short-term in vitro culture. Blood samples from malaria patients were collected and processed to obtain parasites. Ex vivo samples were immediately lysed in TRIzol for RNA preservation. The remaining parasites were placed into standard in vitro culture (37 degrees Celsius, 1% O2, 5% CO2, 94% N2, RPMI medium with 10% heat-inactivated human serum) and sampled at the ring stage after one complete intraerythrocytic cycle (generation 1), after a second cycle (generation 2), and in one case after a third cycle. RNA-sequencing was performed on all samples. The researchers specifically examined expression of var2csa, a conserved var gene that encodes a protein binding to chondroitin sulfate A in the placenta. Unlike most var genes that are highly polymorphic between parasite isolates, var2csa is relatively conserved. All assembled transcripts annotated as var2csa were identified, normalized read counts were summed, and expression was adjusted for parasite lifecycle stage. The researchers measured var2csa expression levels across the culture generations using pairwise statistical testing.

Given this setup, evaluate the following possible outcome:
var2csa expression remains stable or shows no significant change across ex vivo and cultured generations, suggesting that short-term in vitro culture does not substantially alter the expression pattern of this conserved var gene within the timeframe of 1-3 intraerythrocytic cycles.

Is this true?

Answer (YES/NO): NO